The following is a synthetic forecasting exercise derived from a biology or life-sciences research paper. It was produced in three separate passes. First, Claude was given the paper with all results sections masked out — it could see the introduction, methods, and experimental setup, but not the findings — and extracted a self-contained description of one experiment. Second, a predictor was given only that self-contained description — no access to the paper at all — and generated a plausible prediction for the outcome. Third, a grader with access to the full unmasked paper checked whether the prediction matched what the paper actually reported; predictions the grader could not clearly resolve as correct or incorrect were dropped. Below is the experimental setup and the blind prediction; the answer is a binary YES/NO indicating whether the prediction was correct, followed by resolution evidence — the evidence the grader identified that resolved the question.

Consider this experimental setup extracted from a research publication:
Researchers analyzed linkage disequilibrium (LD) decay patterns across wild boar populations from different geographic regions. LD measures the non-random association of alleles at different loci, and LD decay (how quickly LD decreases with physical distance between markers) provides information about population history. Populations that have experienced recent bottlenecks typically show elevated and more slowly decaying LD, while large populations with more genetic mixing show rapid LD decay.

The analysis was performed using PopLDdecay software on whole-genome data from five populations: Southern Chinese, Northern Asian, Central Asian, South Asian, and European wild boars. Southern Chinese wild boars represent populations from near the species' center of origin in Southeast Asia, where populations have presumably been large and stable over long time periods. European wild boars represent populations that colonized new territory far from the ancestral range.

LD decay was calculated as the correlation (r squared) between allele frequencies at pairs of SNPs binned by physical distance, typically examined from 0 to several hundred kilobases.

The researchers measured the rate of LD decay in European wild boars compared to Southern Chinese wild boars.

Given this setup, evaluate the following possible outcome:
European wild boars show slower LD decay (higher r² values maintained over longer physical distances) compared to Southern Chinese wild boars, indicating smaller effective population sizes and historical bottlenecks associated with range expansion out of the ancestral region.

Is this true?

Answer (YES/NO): YES